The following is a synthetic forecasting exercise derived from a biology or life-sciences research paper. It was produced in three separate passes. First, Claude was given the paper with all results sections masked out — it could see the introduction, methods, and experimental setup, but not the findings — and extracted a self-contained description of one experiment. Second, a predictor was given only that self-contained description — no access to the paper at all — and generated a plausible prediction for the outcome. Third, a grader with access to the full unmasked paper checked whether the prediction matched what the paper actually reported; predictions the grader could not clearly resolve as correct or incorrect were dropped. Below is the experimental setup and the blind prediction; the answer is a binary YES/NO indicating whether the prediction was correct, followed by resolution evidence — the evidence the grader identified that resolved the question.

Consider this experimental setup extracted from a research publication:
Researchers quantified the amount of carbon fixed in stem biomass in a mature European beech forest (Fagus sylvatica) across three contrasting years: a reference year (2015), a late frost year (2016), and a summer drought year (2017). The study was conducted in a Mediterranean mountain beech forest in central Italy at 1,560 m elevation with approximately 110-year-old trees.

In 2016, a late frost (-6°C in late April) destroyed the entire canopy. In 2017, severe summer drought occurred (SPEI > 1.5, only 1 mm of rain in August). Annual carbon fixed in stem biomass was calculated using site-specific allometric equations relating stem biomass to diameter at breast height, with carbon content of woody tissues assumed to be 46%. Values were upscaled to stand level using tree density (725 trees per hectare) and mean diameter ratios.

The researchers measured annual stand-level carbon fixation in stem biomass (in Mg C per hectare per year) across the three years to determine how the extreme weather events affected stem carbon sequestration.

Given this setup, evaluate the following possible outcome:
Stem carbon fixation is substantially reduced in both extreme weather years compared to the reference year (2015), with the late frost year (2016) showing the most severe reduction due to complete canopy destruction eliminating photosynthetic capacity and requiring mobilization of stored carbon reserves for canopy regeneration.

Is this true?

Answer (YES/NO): NO